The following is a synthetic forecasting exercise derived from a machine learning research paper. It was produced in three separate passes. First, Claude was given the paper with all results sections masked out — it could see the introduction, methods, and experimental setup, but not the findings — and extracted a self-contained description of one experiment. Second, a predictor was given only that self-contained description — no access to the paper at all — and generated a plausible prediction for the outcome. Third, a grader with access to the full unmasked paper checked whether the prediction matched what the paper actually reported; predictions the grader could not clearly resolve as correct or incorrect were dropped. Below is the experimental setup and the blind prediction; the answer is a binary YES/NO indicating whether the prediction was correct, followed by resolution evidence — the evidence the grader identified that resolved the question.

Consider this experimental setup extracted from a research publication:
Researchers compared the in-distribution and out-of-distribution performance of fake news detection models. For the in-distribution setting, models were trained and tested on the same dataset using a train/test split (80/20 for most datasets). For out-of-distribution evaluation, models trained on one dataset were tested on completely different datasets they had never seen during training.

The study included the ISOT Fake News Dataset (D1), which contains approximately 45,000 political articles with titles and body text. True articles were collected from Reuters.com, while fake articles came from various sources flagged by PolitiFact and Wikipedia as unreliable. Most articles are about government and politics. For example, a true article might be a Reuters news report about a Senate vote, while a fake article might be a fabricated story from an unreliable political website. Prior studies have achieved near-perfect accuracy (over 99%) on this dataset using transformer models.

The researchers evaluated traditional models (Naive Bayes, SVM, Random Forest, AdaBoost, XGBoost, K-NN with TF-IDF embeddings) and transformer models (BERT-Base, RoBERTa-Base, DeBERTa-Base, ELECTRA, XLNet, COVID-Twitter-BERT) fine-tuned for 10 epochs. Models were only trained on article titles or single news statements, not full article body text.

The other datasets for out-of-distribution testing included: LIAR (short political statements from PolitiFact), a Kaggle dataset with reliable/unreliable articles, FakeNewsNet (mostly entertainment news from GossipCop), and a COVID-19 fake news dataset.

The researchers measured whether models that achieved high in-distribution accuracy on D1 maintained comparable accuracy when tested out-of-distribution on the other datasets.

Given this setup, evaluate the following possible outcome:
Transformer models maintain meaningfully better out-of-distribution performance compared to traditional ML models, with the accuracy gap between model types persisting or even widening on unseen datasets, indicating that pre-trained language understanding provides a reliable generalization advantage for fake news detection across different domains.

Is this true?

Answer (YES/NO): NO